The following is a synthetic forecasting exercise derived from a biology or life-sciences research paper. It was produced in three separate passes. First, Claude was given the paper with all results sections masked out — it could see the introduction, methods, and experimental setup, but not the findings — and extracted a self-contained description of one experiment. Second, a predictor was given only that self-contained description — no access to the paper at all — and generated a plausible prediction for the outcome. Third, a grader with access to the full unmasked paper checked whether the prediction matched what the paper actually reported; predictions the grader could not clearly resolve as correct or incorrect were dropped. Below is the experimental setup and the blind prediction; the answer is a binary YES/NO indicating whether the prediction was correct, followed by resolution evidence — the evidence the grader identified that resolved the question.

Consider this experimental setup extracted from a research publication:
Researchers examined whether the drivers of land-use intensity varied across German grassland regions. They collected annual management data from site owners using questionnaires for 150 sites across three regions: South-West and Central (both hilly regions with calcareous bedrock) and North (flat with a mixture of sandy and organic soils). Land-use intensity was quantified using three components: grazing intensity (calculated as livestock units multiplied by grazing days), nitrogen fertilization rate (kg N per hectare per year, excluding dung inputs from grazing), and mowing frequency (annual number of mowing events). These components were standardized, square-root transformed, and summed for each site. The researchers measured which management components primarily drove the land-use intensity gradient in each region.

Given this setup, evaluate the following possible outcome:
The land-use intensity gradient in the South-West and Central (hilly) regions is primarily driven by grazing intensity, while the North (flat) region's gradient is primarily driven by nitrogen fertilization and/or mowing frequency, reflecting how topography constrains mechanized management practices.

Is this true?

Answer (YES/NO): NO